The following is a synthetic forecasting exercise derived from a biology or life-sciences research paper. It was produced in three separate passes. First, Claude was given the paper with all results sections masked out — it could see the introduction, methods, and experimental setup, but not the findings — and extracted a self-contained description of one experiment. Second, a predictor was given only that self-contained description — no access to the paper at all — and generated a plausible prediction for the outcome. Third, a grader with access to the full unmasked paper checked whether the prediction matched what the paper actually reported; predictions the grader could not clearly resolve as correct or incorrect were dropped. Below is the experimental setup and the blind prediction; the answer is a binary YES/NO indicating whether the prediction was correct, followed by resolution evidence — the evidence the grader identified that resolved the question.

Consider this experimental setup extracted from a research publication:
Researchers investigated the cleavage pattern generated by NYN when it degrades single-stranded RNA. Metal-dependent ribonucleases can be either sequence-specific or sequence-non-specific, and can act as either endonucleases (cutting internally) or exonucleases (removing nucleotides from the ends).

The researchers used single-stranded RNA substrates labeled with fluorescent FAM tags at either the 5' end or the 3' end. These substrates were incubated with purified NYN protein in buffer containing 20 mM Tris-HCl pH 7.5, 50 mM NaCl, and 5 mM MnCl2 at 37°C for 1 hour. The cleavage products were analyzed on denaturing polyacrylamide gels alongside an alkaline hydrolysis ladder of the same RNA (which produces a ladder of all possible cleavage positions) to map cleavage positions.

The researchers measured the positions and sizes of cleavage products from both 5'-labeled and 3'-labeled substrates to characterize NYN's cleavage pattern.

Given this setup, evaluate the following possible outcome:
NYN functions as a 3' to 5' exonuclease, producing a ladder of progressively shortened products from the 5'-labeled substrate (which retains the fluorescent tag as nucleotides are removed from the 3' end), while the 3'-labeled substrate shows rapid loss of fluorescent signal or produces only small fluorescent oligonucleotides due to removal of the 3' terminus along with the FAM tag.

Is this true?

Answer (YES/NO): NO